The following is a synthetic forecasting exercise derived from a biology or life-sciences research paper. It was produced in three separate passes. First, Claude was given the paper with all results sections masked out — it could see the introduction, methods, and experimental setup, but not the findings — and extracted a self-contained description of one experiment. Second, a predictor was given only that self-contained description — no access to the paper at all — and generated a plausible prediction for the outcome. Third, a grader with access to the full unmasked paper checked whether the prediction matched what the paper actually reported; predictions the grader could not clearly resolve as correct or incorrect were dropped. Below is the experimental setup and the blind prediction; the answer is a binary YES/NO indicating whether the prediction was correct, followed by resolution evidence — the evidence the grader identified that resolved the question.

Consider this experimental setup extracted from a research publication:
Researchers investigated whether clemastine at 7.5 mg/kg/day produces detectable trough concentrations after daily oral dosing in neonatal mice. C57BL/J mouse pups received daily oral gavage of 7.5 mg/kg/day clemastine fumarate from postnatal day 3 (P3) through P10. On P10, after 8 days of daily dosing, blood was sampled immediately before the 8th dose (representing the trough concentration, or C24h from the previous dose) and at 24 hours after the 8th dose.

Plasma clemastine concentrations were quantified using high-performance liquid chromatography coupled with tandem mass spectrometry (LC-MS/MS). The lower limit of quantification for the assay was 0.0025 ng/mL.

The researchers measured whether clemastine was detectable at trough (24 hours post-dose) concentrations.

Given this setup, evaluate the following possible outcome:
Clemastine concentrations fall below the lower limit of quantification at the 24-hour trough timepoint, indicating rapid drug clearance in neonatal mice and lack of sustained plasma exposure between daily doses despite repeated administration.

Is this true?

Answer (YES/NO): NO